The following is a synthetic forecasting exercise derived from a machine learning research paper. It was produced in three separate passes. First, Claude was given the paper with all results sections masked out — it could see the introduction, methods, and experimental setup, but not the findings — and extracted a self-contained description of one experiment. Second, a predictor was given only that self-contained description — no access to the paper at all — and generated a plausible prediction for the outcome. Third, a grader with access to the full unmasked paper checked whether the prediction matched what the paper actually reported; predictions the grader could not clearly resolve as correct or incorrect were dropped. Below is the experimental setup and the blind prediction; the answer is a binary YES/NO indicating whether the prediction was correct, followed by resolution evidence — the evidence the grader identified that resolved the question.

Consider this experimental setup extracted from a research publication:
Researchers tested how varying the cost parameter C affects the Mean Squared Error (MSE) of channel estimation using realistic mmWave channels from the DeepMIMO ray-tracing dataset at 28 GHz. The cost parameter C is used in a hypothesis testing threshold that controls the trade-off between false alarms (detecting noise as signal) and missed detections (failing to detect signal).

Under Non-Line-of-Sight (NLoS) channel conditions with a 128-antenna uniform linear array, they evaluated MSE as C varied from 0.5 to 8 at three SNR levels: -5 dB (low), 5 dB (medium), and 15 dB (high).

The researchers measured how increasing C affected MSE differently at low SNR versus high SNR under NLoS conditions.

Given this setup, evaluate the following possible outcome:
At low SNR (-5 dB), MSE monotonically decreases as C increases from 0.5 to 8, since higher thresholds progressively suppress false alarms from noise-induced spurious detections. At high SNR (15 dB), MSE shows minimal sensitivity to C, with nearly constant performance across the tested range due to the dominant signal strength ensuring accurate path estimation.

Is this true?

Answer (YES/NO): YES